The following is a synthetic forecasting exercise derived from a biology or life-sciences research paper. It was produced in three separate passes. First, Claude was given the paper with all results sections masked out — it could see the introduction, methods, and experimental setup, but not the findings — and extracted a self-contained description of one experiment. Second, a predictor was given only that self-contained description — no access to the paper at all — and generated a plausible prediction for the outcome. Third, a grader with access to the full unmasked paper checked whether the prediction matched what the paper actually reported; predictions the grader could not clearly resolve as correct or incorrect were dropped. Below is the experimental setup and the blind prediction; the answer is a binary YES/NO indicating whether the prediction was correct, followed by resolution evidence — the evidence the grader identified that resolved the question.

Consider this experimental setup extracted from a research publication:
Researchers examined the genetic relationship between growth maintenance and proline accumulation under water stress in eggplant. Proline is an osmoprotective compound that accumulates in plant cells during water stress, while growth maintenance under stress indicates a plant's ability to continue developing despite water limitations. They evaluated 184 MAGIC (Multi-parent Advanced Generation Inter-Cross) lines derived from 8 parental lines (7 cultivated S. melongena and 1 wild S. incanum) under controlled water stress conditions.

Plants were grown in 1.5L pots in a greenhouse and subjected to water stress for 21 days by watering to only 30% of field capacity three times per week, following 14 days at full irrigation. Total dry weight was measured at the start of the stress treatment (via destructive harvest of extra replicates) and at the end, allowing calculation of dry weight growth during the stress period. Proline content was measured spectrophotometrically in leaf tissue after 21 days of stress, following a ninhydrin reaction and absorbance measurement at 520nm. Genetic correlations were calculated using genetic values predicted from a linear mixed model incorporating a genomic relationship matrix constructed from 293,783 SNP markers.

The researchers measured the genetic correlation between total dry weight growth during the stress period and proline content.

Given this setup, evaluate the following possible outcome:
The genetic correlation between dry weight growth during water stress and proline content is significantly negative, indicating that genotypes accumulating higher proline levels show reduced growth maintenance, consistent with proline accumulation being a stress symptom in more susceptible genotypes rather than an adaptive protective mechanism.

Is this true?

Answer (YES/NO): NO